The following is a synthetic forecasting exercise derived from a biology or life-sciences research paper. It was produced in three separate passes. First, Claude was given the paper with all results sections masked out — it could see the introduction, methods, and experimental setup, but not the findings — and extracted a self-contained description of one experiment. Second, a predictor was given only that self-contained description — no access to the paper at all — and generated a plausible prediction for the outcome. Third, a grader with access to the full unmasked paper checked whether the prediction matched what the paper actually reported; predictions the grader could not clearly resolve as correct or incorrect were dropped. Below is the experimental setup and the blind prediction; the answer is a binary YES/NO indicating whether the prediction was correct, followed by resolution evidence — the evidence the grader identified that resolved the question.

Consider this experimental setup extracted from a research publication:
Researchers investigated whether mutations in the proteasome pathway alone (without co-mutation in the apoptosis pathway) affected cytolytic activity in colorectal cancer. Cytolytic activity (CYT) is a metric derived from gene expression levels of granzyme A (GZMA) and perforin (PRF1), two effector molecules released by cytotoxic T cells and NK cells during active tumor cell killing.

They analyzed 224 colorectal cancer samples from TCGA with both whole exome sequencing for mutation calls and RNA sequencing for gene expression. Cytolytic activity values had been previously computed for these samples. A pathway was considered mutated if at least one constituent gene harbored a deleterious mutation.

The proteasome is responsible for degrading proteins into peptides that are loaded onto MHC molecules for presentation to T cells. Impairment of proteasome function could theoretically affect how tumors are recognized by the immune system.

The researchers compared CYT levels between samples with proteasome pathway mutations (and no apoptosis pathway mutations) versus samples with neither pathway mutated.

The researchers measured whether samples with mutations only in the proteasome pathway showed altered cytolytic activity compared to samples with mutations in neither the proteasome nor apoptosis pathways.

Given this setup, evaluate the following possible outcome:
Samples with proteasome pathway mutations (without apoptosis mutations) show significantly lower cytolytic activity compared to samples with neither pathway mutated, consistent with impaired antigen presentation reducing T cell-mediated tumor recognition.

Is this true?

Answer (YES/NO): NO